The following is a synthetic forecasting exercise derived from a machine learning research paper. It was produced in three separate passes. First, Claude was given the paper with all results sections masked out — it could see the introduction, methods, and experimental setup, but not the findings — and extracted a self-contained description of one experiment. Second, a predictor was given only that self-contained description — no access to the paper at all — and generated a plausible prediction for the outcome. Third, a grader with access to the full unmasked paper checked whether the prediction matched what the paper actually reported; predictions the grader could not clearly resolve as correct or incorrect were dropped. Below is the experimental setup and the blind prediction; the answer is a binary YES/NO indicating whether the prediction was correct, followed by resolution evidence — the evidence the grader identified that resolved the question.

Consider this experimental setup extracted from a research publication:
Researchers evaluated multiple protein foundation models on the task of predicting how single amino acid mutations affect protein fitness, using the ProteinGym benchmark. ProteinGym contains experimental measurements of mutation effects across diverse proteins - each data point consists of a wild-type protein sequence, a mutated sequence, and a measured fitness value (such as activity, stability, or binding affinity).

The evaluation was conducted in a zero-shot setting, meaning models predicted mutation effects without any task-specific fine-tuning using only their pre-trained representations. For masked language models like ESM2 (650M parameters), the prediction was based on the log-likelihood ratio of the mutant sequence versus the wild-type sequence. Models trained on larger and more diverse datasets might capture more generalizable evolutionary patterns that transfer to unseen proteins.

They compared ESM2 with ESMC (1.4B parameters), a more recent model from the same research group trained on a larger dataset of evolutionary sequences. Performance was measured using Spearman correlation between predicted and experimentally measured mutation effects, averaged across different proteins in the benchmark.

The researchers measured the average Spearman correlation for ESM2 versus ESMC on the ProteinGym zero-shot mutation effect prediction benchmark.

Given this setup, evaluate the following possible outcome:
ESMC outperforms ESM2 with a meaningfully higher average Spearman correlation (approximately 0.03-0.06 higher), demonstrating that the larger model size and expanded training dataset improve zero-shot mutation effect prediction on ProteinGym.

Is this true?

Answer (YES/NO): NO